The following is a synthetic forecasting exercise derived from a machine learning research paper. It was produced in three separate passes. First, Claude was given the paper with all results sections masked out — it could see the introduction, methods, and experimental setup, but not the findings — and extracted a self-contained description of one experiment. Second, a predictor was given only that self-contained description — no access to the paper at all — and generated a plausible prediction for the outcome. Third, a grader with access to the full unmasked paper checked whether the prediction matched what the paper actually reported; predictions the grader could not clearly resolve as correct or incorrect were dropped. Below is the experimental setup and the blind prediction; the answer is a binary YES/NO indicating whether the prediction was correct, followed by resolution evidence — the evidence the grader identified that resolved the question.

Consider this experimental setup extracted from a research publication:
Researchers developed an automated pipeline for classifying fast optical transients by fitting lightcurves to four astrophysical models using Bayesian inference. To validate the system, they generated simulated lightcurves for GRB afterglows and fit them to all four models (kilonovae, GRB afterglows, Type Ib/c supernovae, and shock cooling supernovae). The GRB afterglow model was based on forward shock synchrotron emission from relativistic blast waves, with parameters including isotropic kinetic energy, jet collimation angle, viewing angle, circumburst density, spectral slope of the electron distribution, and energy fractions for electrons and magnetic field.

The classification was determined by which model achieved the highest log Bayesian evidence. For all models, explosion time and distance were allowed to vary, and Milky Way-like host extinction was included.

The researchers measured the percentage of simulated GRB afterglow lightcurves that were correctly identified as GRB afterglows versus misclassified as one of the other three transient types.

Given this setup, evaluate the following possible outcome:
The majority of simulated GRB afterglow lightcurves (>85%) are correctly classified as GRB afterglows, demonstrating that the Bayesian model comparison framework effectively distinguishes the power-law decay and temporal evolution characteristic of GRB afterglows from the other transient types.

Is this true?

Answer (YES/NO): YES